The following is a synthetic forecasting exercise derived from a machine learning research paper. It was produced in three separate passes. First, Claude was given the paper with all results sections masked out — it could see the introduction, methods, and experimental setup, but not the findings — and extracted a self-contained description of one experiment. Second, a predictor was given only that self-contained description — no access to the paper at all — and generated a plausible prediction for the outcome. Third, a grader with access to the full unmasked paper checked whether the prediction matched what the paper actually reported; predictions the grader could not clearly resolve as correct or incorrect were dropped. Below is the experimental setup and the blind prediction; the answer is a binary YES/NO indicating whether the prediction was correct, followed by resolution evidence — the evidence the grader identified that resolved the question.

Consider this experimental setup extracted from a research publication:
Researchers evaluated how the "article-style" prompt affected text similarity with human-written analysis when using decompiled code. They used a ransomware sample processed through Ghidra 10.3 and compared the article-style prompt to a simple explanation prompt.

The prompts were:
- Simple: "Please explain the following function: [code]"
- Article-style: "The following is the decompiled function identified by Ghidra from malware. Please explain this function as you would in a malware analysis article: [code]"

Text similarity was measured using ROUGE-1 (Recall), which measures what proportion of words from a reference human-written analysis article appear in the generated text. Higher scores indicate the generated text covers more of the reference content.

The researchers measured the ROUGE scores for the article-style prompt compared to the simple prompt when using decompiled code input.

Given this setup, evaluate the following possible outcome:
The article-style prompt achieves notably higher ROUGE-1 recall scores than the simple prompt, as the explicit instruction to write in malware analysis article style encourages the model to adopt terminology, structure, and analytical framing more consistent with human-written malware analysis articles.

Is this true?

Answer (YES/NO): YES